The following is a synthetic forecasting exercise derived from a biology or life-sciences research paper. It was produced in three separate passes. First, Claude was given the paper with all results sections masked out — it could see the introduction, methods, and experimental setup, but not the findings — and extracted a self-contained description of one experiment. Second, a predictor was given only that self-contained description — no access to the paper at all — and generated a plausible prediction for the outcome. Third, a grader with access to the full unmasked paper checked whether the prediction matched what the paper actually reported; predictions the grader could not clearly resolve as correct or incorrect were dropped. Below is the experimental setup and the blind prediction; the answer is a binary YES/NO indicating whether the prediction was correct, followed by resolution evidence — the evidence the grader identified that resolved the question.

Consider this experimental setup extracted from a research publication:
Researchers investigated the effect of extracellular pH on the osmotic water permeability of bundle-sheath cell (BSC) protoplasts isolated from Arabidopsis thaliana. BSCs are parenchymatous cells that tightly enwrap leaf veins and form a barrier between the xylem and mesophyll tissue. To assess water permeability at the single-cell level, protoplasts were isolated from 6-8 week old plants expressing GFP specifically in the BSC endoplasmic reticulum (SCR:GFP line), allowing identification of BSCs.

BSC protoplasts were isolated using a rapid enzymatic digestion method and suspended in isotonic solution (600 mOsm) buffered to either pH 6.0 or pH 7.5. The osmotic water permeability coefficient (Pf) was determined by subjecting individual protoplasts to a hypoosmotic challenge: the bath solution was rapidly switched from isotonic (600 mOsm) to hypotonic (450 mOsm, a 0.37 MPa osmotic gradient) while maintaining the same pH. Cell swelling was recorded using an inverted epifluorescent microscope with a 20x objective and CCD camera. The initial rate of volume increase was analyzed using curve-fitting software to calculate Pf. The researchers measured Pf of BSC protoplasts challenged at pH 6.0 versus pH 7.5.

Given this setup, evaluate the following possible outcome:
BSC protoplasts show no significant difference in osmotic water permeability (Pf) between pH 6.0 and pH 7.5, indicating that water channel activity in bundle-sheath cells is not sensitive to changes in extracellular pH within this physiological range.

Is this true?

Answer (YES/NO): NO